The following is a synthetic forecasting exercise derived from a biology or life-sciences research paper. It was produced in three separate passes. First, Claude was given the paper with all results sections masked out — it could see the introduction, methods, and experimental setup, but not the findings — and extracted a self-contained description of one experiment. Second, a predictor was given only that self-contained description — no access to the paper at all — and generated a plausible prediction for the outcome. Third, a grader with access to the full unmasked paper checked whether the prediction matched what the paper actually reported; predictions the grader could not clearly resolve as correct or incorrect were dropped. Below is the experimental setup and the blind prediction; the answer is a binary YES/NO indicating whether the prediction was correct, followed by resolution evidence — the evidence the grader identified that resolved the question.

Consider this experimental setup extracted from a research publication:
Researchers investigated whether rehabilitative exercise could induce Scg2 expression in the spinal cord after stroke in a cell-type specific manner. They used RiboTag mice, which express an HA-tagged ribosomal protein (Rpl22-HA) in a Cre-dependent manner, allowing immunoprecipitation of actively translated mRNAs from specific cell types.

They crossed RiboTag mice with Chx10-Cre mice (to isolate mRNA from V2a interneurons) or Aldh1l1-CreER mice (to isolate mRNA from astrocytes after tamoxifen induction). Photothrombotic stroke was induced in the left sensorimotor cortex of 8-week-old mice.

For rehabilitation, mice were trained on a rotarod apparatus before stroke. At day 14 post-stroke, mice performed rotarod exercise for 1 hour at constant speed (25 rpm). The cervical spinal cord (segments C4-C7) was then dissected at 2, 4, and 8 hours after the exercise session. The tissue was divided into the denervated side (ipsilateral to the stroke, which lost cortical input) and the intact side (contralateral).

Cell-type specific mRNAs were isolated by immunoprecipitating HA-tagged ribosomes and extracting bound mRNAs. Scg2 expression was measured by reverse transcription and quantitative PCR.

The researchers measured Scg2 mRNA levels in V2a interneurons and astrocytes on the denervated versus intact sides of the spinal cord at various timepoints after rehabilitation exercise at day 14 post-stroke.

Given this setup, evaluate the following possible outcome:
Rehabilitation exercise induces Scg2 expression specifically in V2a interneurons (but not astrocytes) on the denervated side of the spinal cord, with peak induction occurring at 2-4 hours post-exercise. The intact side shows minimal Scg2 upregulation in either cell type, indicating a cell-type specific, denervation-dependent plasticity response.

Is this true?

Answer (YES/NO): NO